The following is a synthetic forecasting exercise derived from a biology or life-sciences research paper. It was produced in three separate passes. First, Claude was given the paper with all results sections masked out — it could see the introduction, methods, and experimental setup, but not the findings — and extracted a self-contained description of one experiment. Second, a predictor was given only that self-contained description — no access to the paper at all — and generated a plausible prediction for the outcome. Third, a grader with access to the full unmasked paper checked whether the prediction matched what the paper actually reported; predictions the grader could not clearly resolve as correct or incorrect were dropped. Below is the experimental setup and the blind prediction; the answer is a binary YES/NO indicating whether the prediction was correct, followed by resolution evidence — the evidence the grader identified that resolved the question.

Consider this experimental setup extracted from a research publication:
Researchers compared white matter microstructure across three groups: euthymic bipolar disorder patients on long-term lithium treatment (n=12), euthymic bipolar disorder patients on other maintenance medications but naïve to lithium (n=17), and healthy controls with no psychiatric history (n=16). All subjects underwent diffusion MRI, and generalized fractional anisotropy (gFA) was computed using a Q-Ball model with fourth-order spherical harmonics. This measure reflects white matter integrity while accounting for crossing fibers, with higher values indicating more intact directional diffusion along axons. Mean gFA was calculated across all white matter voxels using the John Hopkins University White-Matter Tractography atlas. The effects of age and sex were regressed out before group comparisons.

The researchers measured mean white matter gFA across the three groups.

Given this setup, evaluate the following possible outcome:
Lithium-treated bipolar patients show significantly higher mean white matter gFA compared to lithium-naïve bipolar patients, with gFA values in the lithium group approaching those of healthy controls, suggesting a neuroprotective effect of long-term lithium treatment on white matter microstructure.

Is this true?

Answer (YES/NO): YES